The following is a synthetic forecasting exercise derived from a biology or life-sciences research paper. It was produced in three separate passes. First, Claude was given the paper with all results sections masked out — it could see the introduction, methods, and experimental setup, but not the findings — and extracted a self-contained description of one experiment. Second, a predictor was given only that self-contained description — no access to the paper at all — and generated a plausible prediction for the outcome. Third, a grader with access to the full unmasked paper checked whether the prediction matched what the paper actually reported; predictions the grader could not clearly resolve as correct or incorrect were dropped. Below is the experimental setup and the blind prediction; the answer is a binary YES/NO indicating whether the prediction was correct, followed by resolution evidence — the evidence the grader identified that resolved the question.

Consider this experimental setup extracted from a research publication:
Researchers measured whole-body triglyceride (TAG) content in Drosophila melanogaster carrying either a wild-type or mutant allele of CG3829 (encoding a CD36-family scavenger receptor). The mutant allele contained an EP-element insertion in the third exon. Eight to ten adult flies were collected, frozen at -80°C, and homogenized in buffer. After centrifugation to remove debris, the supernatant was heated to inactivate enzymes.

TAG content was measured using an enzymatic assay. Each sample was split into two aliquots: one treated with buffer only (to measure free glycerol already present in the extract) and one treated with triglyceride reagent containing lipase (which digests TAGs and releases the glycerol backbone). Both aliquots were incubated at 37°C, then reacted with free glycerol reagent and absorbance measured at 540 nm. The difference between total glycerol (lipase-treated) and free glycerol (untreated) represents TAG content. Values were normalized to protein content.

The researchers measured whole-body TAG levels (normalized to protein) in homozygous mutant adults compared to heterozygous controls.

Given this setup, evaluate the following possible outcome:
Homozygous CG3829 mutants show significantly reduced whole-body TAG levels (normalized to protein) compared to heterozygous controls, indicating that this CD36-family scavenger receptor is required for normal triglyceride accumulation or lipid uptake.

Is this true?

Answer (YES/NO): NO